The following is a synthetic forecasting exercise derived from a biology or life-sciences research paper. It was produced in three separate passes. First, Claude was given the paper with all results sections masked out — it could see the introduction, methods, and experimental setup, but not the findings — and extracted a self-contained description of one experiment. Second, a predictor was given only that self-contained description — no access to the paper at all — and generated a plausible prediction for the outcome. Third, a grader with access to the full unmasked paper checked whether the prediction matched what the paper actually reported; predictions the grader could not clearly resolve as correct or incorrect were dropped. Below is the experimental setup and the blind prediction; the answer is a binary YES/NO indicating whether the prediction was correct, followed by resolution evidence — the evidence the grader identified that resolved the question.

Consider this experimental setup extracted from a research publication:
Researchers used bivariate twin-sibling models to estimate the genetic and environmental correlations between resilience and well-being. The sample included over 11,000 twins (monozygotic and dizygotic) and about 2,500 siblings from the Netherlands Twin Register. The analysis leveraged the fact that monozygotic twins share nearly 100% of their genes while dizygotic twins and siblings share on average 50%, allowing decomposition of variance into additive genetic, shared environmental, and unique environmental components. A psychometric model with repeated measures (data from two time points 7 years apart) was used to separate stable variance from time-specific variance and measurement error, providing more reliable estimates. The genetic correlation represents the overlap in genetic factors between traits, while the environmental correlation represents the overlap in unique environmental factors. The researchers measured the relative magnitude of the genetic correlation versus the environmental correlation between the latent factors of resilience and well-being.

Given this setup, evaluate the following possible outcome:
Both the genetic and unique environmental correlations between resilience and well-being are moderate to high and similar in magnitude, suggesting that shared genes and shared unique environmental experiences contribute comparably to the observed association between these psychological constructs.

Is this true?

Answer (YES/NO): NO